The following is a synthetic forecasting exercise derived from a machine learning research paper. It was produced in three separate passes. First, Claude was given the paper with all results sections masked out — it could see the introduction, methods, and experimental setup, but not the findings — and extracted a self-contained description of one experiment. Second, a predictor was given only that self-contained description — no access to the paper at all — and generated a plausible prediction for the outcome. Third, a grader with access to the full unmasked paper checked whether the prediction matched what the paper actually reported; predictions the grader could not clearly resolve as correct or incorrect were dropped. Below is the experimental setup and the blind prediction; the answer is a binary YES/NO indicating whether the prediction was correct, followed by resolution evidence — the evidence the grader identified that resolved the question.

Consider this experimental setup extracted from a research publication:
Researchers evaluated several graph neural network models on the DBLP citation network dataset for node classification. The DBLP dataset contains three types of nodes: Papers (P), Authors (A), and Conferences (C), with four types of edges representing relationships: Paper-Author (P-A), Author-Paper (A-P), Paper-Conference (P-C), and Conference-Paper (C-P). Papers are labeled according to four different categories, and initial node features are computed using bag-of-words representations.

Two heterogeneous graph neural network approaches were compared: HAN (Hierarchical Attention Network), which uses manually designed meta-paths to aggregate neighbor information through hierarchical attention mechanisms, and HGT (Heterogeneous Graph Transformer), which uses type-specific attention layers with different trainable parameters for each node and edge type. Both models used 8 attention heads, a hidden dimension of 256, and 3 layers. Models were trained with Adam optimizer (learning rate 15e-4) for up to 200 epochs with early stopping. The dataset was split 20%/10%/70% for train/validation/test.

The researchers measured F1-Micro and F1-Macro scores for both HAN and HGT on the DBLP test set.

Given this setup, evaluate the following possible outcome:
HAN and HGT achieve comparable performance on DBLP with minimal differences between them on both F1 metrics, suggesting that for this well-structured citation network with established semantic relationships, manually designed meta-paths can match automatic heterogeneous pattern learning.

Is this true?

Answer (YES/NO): NO